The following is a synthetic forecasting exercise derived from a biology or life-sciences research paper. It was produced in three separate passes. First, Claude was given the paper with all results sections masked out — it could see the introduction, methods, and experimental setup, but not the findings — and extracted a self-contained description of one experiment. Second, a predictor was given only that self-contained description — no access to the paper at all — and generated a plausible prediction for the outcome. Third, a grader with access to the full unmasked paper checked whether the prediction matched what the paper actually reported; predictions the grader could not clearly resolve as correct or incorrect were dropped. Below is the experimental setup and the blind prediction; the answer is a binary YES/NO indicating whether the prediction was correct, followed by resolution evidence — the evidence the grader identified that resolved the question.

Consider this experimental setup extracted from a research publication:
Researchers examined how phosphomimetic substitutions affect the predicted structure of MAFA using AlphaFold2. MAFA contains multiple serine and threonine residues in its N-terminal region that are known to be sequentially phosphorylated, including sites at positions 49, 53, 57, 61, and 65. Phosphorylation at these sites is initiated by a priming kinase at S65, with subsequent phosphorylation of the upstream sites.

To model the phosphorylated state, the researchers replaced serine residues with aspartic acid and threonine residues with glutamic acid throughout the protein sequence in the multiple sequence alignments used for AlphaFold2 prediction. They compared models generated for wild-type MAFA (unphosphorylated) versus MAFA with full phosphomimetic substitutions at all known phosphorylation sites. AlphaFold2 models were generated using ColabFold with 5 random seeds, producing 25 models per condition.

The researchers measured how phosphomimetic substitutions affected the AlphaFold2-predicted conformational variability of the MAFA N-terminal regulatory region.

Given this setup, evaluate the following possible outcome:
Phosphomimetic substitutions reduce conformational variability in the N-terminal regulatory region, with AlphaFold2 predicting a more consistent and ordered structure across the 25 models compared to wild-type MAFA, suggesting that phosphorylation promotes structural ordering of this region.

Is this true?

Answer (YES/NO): NO